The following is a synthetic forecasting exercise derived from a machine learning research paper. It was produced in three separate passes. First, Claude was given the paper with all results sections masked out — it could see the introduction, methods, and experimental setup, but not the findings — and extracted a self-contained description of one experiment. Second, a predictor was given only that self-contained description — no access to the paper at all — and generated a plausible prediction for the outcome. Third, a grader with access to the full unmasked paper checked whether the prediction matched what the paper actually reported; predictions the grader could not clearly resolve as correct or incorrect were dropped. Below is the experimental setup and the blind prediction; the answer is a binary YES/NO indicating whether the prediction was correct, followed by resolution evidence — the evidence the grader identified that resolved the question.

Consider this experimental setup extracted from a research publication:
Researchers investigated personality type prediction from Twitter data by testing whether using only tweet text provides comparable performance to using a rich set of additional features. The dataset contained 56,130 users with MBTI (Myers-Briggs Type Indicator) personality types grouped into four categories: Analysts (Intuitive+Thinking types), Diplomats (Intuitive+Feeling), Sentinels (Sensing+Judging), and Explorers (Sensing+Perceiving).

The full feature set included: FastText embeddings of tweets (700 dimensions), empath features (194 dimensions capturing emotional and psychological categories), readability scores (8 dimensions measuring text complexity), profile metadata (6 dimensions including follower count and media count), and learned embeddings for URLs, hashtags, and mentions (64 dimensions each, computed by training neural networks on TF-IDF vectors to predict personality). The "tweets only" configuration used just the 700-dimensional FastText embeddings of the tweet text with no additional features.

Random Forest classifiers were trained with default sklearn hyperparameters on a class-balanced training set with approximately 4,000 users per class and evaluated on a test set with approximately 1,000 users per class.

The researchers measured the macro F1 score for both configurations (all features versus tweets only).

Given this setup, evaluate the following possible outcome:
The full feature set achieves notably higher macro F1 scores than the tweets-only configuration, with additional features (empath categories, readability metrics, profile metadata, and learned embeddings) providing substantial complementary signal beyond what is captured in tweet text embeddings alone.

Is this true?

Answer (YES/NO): NO